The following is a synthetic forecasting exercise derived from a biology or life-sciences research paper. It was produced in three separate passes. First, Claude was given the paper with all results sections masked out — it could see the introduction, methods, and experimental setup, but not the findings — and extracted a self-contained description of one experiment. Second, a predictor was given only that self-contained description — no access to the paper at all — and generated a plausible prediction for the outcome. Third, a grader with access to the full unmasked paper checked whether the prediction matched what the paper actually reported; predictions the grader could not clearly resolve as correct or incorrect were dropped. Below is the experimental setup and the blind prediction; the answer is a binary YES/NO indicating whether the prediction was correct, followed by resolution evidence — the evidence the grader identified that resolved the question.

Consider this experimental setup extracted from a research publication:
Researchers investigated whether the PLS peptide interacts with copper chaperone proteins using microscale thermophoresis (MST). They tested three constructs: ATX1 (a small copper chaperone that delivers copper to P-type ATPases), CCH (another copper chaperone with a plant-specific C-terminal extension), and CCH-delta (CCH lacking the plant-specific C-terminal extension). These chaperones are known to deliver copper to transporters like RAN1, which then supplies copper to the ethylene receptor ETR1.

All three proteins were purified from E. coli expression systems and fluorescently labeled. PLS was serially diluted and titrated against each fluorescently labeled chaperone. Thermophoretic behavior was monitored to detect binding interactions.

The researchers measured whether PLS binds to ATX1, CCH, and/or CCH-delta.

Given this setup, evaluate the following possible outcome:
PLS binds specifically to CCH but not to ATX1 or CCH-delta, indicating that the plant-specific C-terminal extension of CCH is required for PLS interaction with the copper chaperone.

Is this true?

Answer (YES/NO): NO